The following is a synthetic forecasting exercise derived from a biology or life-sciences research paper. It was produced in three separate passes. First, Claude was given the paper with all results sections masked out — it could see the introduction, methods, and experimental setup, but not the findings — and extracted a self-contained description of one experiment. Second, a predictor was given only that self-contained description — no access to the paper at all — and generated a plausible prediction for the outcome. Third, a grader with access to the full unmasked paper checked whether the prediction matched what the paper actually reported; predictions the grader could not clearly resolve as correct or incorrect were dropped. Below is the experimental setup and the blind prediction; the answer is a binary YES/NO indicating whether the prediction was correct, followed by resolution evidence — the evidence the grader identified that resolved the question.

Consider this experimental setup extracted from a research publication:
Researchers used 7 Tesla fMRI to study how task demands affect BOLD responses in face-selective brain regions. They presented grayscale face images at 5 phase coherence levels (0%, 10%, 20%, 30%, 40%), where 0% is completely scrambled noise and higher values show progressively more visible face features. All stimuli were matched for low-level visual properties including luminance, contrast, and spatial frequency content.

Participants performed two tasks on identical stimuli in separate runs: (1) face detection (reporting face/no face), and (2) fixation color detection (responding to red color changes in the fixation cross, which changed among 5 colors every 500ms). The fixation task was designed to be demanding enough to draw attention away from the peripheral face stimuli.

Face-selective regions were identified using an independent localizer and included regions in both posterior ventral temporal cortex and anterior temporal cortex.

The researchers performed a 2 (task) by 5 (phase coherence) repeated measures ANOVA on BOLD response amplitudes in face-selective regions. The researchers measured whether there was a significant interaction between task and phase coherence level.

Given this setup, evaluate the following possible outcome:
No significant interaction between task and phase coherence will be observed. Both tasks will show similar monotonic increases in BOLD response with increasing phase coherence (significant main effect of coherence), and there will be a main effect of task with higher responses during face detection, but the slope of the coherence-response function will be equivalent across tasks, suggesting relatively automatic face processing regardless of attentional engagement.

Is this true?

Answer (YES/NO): NO